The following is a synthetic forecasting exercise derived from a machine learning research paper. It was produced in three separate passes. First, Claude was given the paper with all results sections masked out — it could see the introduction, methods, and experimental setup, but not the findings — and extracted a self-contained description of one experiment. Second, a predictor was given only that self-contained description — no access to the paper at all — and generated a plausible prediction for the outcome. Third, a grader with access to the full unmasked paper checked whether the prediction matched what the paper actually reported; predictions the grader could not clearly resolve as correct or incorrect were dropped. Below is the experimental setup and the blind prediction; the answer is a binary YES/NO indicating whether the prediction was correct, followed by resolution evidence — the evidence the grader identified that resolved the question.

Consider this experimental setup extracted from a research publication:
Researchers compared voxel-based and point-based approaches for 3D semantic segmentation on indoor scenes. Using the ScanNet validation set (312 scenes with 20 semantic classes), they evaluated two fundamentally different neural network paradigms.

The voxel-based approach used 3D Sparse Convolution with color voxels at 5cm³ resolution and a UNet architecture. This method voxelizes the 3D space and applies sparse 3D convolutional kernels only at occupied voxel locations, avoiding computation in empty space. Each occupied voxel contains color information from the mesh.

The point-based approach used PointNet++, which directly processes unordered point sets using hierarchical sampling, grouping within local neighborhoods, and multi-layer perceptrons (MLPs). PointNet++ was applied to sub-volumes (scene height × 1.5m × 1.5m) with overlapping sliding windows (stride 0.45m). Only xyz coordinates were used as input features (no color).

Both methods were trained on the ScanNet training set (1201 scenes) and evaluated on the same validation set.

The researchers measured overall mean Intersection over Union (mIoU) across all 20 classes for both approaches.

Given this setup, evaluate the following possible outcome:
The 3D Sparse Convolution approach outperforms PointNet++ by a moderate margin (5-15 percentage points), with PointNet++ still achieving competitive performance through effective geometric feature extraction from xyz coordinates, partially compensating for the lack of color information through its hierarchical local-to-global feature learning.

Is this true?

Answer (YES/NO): YES